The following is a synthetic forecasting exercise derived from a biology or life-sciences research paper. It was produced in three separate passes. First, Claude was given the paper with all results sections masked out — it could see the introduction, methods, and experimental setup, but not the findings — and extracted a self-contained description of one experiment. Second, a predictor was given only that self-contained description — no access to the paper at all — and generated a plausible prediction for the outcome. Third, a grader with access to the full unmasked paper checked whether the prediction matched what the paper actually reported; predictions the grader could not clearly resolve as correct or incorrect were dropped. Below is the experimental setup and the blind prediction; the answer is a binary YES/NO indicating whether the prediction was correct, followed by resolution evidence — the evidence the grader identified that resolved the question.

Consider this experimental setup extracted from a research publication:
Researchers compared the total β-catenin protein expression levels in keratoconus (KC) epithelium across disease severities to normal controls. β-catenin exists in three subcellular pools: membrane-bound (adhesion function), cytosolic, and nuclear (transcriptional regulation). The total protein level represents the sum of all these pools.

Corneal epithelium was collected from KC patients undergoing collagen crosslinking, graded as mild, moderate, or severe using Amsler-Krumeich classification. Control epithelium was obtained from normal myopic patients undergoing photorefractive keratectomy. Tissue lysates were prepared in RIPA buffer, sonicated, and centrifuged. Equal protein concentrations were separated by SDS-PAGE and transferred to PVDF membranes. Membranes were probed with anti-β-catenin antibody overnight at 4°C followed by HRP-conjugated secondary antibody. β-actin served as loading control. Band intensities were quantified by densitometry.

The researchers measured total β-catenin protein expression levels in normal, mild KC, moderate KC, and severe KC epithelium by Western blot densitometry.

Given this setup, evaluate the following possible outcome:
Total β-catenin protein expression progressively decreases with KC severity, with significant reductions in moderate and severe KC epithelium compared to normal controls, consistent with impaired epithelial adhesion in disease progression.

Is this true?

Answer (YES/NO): NO